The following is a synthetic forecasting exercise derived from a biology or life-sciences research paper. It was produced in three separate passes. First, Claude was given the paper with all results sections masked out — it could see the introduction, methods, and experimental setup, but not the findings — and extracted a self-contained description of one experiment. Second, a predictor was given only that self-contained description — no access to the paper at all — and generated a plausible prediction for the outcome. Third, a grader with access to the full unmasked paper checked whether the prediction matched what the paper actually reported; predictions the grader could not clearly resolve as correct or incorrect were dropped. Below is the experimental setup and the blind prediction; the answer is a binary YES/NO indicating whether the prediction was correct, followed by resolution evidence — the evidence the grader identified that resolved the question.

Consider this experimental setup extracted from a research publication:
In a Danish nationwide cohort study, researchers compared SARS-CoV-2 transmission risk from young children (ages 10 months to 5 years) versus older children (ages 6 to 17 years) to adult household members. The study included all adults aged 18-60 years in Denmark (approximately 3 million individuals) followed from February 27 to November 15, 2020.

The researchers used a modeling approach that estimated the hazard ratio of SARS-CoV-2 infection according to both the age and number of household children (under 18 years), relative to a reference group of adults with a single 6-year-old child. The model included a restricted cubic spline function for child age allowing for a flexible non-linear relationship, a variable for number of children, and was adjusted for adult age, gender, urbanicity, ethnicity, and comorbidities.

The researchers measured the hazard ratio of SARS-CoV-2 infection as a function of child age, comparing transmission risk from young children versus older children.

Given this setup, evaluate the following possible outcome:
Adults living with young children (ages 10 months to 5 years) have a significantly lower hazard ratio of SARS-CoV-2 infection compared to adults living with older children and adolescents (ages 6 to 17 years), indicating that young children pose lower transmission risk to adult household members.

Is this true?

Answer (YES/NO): YES